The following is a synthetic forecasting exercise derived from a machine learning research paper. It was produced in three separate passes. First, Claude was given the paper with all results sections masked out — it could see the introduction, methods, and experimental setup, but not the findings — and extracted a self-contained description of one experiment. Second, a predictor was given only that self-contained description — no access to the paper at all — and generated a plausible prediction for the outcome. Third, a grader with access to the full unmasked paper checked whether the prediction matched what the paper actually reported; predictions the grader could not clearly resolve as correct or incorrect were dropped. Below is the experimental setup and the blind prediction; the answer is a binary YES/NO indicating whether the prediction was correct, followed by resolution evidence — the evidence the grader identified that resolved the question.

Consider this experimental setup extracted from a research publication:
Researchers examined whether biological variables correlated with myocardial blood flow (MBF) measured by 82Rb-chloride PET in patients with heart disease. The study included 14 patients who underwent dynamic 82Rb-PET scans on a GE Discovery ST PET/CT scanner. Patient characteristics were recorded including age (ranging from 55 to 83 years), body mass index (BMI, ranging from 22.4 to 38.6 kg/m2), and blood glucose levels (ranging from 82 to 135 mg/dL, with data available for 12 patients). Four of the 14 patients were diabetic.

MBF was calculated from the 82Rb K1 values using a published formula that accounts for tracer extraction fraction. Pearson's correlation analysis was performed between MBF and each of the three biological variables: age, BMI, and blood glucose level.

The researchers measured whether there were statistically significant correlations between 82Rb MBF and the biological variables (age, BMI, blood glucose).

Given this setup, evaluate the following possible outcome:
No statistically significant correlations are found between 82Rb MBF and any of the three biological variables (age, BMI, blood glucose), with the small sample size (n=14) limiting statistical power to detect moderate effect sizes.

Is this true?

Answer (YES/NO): YES